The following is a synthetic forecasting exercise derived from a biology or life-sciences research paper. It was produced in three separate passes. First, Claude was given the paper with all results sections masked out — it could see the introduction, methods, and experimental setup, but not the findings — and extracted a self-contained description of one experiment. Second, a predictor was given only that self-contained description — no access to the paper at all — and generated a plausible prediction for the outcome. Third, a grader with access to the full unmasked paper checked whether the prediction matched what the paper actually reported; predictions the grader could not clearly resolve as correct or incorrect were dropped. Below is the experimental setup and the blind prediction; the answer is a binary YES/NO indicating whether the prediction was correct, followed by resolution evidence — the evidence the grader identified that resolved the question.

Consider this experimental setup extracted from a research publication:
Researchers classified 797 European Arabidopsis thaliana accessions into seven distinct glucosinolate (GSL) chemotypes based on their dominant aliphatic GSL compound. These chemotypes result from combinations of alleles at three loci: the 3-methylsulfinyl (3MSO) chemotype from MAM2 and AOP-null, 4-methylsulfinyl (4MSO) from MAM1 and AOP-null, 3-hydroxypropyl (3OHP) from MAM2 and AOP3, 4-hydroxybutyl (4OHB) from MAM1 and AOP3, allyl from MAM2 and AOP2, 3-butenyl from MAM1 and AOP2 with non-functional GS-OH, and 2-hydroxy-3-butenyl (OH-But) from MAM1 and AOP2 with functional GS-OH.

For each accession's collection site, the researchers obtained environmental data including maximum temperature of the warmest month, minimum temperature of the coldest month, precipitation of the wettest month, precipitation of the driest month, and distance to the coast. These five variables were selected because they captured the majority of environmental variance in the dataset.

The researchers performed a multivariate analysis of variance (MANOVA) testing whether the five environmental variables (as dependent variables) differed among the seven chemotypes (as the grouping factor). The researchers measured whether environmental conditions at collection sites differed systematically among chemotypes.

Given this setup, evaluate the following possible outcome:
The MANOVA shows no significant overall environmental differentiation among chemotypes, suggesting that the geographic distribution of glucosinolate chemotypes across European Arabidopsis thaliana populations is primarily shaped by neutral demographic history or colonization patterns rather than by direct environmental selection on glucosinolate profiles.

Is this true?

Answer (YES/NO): NO